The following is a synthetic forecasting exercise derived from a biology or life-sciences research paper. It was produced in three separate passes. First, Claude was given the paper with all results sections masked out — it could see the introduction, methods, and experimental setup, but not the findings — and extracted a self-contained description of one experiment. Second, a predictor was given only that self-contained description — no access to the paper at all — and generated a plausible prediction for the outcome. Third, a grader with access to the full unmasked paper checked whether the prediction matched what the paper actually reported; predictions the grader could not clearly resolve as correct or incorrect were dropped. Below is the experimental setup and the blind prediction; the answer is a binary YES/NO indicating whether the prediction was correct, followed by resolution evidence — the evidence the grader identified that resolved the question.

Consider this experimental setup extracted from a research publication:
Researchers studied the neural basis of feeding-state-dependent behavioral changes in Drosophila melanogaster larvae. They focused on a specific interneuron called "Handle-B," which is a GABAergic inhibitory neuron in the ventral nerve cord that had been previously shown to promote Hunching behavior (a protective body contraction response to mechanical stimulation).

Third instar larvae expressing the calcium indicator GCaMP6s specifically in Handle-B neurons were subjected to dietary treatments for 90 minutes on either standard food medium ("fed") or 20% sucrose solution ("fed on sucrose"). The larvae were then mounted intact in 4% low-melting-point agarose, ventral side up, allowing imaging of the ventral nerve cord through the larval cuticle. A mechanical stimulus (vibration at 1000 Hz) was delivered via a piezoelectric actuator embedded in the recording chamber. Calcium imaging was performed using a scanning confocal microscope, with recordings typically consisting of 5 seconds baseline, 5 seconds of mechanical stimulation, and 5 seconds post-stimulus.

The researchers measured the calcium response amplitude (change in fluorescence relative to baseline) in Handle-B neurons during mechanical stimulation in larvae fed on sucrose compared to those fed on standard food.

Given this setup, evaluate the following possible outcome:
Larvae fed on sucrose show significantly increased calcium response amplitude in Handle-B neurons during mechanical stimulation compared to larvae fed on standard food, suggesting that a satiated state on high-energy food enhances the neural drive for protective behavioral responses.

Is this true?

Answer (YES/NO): NO